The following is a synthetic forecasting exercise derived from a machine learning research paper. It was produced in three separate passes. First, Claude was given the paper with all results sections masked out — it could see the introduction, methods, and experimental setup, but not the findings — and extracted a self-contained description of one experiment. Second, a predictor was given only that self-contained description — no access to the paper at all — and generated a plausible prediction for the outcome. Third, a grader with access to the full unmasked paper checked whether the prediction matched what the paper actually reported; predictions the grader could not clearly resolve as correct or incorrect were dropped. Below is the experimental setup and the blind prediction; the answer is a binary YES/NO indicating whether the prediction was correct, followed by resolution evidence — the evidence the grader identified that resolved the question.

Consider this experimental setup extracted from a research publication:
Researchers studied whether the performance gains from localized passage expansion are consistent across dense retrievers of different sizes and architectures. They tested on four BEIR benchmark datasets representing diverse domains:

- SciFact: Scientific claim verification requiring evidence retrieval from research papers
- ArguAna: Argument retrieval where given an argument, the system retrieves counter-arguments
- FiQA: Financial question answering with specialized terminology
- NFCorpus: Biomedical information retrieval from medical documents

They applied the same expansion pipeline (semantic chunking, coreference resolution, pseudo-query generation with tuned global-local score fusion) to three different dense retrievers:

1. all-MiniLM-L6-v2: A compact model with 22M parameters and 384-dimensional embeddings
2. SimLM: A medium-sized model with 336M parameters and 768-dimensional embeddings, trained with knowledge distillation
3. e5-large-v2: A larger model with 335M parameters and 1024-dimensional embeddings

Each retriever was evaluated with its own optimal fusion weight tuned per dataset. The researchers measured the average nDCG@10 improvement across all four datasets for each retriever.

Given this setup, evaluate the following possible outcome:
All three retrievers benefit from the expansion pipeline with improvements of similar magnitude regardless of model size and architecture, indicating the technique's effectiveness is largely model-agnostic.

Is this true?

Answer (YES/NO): YES